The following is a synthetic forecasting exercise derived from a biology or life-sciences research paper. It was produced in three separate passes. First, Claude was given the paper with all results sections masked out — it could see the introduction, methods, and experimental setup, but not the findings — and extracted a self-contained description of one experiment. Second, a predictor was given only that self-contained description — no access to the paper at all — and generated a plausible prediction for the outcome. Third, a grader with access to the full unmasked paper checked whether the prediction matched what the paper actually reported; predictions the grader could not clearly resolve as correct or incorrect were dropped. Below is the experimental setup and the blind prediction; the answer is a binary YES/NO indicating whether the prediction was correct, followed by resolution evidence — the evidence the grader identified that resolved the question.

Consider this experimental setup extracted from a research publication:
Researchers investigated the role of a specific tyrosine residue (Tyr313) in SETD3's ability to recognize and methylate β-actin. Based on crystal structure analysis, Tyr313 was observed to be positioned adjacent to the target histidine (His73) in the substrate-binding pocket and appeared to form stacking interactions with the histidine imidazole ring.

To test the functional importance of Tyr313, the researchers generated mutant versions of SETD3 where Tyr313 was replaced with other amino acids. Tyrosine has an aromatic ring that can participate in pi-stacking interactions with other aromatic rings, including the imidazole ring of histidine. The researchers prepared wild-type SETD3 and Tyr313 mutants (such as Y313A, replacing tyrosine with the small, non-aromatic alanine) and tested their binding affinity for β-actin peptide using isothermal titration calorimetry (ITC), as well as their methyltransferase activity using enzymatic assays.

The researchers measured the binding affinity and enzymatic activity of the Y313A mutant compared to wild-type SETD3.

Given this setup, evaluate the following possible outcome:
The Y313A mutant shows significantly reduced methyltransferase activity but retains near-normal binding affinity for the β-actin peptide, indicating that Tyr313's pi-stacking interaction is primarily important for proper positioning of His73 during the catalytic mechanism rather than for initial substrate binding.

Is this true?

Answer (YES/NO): NO